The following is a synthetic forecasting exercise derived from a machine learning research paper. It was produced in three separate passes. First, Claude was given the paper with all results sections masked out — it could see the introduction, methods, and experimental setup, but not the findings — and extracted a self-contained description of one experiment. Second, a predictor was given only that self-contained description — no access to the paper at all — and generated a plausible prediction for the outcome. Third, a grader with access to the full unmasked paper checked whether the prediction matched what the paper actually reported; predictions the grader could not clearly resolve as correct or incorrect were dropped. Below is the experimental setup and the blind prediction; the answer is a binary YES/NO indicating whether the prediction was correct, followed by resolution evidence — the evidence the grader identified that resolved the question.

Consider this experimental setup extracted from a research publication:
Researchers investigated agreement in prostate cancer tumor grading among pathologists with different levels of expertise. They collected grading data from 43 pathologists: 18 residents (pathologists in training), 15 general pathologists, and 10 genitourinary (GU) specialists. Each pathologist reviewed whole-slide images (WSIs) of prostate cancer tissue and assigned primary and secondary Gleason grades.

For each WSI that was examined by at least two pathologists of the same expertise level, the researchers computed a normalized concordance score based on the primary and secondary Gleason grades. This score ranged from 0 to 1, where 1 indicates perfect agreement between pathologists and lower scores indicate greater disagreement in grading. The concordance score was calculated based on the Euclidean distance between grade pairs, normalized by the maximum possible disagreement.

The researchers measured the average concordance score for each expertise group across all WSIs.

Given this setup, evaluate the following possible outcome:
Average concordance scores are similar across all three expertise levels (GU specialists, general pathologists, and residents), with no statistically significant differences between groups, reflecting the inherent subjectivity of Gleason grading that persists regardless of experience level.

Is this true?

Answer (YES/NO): NO